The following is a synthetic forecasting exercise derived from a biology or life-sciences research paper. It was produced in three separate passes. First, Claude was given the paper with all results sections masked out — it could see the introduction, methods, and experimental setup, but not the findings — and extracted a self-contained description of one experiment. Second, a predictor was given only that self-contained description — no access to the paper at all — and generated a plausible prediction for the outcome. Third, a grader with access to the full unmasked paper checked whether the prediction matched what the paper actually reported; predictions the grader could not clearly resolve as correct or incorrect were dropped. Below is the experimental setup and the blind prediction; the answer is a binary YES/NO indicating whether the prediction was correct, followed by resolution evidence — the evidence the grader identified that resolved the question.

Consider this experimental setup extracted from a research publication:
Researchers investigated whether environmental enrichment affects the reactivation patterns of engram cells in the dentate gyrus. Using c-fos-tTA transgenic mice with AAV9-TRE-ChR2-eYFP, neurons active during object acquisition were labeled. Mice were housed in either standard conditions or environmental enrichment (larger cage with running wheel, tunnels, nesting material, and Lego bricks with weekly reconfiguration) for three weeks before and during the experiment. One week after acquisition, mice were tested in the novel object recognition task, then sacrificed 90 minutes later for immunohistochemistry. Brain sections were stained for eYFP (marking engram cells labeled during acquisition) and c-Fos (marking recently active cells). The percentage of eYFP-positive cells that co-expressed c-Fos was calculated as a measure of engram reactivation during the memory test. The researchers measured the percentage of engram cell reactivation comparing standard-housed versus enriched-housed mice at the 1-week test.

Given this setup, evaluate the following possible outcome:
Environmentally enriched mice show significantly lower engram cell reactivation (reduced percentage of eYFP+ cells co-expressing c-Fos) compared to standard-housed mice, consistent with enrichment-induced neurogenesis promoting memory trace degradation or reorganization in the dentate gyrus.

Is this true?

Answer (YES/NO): NO